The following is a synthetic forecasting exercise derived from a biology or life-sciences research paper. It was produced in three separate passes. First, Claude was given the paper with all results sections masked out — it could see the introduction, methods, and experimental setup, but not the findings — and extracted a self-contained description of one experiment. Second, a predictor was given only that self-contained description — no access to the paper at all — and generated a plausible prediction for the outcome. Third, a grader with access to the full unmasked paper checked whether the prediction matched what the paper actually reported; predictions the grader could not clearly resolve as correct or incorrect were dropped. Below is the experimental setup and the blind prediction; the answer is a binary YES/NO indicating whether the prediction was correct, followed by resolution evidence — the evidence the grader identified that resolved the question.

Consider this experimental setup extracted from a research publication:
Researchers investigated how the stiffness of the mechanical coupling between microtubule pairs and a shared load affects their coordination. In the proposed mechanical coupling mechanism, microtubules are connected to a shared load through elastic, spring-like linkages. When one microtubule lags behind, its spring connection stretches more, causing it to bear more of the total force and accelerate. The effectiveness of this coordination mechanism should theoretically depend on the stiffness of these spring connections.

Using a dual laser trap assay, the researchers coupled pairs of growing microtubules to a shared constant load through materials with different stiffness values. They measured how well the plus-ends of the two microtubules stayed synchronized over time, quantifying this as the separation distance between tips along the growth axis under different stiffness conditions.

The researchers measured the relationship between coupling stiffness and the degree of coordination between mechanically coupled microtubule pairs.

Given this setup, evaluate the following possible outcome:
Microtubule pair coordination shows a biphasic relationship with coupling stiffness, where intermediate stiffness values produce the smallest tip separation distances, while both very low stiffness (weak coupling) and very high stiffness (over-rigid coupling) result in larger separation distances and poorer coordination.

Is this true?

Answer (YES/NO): NO